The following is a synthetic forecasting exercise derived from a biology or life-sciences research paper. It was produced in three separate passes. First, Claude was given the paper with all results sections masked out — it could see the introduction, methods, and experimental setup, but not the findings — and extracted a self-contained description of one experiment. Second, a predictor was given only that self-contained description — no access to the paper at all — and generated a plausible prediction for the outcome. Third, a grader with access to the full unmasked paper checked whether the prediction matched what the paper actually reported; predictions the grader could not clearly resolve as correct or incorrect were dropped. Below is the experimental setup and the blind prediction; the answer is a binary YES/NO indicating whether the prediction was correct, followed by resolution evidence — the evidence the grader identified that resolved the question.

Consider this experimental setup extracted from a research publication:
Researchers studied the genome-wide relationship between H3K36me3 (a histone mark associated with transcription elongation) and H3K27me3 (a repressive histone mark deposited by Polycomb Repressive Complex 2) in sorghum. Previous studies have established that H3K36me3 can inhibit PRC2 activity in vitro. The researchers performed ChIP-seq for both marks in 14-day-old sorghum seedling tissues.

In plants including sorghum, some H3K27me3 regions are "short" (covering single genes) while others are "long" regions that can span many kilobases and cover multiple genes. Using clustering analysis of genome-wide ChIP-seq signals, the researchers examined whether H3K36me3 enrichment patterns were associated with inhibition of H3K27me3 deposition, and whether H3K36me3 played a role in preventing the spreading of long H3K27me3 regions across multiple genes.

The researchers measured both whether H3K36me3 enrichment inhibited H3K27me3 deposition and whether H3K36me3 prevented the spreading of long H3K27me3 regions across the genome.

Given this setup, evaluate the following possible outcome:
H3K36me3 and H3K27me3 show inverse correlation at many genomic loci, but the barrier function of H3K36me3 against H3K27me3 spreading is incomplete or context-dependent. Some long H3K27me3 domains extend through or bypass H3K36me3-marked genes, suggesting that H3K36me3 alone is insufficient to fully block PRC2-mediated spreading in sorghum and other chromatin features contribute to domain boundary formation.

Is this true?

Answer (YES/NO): YES